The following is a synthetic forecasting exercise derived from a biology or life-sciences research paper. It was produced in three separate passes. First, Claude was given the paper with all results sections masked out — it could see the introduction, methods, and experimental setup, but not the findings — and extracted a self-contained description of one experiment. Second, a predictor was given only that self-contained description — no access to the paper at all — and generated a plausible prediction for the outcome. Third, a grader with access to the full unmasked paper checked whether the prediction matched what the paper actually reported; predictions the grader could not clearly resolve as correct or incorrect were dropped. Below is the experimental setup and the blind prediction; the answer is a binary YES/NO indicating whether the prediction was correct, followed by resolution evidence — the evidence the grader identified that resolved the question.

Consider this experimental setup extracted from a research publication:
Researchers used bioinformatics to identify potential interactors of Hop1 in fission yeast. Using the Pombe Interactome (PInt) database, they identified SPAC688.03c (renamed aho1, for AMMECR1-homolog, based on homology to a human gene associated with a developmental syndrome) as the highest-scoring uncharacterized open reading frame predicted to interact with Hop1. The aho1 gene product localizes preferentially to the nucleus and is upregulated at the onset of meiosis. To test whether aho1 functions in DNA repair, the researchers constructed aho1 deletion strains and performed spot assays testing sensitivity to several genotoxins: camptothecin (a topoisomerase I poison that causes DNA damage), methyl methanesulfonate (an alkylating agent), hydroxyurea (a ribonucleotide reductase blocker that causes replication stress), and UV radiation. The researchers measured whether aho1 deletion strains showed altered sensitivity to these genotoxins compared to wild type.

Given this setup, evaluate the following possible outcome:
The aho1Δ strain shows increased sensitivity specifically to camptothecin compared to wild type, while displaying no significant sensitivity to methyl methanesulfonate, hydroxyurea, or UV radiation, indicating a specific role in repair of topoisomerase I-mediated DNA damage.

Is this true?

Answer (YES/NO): NO